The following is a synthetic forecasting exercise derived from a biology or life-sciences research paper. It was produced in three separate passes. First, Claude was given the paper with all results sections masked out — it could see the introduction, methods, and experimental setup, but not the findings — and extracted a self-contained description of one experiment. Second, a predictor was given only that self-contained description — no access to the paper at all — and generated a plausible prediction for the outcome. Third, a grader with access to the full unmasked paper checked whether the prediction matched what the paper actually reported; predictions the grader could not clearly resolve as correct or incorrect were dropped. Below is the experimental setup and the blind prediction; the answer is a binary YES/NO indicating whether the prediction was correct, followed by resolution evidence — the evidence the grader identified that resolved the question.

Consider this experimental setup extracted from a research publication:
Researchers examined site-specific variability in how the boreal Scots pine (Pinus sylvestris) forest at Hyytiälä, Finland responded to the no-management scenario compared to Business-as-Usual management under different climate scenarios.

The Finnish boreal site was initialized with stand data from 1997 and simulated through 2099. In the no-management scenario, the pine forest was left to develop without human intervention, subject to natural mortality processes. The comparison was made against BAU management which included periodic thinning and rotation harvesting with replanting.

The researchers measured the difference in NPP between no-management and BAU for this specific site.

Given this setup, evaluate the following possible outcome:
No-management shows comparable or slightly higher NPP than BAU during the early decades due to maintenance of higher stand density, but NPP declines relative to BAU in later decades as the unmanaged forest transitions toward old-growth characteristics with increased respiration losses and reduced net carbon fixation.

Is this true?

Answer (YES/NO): NO